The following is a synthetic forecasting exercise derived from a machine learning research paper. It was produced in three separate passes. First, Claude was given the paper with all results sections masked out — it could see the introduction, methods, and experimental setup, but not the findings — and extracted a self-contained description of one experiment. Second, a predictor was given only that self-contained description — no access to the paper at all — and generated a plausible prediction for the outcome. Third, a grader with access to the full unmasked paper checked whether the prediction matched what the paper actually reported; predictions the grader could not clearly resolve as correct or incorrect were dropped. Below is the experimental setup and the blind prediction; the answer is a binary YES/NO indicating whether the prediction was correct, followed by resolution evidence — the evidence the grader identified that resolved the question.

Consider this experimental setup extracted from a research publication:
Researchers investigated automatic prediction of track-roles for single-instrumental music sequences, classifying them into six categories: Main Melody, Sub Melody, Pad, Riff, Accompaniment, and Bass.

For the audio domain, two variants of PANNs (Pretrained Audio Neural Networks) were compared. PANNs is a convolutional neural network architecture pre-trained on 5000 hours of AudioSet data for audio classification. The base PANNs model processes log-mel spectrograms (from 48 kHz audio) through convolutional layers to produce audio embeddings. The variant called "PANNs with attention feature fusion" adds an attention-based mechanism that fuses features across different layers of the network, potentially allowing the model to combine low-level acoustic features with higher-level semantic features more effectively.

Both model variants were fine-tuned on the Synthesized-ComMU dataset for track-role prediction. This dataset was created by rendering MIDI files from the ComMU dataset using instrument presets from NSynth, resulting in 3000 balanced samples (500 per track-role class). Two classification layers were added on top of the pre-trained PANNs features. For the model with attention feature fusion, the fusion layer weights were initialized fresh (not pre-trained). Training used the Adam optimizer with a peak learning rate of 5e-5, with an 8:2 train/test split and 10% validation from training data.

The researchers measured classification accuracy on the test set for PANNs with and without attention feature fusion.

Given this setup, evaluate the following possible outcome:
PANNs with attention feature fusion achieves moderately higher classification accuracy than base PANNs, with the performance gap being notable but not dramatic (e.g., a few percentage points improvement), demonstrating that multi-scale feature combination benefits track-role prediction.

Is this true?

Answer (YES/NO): YES